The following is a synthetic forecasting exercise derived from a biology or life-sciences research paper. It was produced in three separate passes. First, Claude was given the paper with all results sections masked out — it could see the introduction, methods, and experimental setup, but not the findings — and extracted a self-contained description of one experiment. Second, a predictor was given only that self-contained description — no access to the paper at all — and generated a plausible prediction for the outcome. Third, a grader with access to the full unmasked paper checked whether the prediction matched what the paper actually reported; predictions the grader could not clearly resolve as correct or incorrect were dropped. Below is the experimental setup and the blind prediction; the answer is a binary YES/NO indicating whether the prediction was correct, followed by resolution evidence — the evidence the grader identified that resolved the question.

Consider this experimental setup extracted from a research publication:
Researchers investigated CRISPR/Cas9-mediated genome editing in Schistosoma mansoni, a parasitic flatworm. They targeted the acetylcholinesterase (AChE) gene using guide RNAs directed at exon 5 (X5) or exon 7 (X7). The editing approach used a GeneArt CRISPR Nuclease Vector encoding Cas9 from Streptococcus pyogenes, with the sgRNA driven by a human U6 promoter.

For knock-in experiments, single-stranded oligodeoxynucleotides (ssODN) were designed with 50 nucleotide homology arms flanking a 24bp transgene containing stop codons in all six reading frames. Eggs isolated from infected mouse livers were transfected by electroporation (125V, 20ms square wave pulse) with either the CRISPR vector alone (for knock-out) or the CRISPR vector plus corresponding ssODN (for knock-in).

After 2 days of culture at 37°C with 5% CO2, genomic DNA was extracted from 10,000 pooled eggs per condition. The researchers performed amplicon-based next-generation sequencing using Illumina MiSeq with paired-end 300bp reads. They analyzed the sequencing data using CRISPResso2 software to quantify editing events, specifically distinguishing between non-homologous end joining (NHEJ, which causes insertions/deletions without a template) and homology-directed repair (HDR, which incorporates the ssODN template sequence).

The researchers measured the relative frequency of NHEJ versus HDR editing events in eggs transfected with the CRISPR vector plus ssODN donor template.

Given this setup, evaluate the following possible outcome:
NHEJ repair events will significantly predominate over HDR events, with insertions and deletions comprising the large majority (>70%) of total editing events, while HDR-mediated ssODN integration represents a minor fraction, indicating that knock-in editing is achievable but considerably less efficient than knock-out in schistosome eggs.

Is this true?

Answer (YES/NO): NO